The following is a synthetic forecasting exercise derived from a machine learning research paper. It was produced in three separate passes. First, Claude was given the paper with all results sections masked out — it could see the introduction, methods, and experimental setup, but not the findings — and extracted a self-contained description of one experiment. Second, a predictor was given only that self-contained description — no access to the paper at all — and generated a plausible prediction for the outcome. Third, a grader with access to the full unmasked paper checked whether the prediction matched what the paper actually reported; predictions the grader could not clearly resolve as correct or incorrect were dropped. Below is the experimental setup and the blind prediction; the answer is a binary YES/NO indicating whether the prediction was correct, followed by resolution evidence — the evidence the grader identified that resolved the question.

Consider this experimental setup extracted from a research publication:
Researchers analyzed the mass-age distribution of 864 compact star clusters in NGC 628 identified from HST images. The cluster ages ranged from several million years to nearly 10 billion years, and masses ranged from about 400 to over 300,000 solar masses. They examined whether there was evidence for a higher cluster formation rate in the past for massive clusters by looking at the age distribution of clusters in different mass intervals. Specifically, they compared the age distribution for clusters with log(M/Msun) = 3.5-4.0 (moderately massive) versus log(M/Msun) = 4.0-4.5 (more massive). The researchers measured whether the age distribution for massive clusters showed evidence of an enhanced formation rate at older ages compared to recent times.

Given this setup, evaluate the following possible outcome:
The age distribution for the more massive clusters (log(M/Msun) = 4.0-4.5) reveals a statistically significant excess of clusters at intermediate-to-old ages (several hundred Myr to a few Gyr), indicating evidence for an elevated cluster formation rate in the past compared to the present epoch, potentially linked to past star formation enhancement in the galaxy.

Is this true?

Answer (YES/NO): NO